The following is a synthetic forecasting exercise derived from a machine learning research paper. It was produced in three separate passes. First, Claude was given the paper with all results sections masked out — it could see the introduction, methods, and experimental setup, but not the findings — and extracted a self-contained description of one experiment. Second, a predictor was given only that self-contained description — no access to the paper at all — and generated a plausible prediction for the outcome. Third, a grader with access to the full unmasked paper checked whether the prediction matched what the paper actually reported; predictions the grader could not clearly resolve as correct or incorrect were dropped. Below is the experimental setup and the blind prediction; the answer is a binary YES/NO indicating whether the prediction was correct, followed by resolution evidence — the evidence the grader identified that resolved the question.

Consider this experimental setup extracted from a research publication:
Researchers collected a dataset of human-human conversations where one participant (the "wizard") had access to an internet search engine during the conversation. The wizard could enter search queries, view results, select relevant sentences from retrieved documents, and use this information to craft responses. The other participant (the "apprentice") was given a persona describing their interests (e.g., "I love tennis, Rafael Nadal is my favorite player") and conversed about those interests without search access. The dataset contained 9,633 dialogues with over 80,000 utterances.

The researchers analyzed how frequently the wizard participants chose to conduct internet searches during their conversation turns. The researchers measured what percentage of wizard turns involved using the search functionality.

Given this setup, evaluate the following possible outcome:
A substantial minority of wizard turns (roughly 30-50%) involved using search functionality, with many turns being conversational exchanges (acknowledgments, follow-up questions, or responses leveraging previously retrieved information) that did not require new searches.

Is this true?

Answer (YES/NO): NO